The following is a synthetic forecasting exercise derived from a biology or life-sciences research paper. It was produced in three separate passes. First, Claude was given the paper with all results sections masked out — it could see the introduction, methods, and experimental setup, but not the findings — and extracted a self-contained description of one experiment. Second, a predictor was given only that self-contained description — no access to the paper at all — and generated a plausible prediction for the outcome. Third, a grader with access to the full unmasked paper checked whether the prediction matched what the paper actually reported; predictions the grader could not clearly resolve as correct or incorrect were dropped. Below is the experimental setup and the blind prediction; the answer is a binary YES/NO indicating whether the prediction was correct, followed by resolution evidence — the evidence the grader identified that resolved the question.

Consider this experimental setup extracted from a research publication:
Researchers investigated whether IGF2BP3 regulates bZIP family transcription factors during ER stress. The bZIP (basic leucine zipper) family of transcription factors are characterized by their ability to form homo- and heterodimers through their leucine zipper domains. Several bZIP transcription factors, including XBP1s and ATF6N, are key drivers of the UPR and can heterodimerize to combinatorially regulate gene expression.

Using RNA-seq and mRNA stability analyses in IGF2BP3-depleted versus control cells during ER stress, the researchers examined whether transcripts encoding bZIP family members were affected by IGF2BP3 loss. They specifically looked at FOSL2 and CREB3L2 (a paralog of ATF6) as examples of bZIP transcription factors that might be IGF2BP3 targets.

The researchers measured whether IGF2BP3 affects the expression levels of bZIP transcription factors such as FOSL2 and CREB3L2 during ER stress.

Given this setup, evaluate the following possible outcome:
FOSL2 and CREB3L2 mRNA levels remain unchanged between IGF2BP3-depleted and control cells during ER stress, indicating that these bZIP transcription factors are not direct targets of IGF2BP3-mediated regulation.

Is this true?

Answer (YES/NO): NO